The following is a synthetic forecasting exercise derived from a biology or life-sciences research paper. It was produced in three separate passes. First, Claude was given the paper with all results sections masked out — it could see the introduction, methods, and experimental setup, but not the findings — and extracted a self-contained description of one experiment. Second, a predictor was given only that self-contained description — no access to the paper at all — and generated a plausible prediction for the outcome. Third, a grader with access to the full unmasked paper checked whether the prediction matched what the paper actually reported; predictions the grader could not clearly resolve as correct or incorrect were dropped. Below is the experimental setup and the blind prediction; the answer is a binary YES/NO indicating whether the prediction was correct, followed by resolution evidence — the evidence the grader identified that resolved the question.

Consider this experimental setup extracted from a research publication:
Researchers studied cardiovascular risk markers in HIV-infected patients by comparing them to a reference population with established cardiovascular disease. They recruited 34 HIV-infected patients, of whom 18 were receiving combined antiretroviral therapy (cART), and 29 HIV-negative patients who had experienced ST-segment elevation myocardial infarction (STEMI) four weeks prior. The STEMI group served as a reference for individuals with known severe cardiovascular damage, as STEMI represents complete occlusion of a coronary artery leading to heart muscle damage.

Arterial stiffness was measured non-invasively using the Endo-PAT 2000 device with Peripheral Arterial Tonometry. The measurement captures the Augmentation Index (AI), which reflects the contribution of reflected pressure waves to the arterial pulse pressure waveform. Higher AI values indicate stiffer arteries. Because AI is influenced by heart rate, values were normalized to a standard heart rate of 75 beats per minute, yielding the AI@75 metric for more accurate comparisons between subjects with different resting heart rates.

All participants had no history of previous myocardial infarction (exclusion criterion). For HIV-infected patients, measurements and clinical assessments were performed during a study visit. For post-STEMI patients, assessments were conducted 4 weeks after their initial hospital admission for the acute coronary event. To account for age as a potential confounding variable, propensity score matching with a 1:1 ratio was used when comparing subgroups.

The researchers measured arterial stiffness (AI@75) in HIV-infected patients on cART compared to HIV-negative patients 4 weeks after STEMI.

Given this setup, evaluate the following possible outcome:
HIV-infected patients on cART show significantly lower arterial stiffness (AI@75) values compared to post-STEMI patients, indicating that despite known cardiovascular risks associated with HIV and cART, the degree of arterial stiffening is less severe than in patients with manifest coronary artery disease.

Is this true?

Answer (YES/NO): NO